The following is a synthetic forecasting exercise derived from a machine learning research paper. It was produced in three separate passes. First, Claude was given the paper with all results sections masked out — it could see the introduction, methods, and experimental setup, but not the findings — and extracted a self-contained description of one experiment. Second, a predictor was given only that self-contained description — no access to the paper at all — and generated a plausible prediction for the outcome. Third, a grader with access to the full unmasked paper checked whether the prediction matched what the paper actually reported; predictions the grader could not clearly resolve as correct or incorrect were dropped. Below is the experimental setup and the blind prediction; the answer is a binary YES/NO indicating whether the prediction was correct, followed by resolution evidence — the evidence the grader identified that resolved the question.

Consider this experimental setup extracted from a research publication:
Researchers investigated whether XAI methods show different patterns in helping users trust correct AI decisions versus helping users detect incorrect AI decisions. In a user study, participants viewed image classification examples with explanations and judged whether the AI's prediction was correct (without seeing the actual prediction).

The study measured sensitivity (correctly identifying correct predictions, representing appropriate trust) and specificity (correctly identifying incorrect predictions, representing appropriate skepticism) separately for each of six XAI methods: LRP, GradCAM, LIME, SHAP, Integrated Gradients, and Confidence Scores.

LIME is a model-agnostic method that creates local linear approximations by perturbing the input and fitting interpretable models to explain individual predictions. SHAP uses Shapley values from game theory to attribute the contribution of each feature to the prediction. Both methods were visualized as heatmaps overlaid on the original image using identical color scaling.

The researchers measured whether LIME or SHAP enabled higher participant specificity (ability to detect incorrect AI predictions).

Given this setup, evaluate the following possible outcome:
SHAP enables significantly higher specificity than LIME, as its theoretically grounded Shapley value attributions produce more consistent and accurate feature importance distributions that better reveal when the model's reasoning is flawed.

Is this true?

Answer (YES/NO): YES